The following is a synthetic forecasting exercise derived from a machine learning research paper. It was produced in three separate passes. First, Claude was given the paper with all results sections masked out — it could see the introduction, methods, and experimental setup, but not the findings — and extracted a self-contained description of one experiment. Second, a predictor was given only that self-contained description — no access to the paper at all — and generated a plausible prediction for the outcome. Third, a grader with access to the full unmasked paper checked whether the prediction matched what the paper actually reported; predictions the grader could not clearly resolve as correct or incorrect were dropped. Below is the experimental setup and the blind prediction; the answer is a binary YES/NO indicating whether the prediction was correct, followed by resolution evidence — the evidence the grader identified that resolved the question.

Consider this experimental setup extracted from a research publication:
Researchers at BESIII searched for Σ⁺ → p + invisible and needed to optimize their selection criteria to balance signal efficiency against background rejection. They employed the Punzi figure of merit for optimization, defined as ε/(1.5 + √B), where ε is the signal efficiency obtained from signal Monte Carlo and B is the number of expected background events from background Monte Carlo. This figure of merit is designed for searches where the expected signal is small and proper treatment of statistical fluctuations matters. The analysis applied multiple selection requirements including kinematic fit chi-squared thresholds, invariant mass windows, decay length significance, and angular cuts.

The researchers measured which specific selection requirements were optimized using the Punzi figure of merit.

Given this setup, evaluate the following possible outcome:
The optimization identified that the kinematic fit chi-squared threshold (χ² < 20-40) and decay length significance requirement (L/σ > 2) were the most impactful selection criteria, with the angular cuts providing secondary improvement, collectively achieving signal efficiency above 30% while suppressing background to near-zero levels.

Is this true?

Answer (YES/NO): NO